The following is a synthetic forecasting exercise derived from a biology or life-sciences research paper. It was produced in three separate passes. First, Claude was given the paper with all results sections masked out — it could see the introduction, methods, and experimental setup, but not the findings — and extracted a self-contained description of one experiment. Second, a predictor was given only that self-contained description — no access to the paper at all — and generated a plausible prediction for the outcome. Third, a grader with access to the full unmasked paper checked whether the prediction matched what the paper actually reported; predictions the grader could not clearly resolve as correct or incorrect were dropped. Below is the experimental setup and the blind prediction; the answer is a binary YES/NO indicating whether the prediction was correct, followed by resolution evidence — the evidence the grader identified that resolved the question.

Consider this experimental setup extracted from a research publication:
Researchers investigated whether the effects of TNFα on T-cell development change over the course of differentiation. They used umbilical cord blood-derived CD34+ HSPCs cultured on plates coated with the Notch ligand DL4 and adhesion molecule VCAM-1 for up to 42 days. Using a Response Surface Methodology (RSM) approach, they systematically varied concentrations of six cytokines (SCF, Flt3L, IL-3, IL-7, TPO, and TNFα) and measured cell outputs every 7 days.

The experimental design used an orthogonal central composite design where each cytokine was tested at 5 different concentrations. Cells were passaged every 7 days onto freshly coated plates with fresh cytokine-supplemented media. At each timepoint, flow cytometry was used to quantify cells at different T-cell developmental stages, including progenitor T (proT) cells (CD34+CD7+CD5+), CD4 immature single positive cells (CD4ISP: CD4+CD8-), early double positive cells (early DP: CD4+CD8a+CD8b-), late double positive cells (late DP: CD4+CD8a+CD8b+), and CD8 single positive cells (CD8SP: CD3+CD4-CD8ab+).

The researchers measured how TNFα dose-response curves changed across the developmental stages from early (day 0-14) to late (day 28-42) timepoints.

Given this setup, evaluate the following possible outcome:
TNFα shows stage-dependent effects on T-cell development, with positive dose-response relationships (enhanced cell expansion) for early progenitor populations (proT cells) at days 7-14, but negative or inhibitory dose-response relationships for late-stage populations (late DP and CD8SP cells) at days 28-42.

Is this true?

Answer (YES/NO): YES